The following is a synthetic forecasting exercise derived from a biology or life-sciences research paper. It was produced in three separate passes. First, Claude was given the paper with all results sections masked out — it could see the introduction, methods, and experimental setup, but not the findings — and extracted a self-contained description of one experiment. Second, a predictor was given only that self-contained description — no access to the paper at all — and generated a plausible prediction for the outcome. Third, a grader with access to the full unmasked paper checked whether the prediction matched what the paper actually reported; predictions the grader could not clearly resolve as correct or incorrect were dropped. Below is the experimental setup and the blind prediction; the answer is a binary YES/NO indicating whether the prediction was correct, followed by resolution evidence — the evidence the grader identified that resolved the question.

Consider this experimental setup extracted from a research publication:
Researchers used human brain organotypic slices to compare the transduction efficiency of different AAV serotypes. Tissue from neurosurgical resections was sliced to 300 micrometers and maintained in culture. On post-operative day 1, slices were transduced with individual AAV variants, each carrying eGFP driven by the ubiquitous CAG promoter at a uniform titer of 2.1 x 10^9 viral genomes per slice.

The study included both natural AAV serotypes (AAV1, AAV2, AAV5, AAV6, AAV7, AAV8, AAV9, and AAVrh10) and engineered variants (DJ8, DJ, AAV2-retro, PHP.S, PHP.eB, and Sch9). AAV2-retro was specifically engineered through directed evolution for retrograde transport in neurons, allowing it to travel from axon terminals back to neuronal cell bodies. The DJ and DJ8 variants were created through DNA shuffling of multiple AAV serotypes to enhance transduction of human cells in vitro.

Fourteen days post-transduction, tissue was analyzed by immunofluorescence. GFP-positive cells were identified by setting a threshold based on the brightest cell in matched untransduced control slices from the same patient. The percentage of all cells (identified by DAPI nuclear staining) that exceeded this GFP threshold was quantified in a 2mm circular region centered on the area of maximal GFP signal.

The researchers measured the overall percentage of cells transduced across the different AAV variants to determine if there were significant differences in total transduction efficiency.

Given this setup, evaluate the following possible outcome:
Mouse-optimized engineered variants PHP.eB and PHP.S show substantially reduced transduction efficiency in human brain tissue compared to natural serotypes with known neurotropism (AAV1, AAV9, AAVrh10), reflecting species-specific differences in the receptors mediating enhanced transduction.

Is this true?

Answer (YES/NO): NO